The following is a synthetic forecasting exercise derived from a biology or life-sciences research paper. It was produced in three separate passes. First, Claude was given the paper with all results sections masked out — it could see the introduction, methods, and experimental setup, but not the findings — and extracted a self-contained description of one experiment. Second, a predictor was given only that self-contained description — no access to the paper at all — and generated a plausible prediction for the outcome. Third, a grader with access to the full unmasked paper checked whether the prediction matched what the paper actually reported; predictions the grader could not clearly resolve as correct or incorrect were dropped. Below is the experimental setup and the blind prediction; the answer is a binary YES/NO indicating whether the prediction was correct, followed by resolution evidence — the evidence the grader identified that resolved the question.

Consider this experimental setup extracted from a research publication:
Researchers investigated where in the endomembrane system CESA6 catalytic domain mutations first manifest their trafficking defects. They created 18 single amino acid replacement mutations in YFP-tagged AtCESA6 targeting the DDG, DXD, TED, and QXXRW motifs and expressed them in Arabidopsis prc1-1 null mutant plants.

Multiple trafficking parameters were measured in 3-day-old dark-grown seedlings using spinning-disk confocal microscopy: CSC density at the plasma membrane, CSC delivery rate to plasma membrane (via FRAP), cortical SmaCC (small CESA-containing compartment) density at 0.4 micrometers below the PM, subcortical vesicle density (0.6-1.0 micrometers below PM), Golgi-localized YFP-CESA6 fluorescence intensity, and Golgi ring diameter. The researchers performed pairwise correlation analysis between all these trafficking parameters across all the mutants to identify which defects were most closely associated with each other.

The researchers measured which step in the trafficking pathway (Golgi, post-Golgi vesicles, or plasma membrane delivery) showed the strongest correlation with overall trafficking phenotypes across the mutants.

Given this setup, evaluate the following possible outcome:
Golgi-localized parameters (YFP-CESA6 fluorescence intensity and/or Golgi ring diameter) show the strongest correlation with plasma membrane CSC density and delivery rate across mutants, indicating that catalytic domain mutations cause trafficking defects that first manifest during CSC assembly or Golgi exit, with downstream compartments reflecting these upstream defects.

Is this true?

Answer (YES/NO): NO